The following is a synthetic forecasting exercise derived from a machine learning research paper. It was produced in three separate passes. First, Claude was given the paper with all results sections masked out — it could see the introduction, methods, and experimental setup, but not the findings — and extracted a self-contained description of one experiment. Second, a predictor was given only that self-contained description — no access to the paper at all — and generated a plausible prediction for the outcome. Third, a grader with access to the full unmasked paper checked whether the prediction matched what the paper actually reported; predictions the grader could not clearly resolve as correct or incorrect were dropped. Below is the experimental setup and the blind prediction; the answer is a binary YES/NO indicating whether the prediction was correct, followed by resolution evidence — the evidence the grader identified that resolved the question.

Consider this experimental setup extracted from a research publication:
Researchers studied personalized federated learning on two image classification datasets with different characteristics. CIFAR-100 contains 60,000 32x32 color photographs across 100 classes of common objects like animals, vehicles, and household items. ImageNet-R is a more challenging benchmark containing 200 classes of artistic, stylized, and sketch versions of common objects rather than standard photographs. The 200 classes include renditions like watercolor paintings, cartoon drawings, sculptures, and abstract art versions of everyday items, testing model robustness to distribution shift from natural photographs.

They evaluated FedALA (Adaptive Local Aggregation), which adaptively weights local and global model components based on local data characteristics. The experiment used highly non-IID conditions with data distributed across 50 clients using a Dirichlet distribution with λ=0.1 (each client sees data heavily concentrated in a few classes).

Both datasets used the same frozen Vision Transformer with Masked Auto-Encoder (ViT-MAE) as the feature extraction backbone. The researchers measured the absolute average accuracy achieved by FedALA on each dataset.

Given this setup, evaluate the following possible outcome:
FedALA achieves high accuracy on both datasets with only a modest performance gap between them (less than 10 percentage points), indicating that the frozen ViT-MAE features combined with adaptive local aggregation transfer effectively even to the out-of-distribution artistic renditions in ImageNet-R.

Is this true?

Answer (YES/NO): NO